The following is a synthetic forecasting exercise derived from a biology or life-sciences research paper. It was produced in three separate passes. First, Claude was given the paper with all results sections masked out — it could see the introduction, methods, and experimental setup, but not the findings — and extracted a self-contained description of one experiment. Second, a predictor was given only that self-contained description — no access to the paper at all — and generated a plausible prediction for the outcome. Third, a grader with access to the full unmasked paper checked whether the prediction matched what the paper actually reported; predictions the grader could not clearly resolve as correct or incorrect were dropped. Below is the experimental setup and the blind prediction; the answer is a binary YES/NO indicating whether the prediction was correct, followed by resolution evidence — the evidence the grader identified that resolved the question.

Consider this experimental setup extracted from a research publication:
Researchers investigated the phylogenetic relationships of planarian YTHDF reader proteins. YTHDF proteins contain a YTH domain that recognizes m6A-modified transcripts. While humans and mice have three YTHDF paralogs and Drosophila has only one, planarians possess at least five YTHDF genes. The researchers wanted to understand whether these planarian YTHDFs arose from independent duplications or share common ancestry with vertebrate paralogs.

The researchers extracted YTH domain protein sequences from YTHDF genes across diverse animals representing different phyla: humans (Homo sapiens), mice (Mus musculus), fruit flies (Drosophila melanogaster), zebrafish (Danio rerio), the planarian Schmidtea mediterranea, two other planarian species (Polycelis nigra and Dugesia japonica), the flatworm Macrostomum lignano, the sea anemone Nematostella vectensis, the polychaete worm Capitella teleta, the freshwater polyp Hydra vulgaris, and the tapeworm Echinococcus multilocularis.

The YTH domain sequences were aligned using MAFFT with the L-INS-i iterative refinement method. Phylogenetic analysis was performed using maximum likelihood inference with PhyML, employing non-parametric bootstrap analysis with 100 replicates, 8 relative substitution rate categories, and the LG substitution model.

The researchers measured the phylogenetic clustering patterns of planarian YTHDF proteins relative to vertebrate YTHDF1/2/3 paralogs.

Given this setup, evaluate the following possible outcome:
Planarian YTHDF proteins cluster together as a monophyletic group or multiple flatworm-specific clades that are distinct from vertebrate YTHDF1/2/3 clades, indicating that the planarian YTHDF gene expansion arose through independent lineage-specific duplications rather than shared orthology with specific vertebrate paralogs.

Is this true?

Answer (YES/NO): YES